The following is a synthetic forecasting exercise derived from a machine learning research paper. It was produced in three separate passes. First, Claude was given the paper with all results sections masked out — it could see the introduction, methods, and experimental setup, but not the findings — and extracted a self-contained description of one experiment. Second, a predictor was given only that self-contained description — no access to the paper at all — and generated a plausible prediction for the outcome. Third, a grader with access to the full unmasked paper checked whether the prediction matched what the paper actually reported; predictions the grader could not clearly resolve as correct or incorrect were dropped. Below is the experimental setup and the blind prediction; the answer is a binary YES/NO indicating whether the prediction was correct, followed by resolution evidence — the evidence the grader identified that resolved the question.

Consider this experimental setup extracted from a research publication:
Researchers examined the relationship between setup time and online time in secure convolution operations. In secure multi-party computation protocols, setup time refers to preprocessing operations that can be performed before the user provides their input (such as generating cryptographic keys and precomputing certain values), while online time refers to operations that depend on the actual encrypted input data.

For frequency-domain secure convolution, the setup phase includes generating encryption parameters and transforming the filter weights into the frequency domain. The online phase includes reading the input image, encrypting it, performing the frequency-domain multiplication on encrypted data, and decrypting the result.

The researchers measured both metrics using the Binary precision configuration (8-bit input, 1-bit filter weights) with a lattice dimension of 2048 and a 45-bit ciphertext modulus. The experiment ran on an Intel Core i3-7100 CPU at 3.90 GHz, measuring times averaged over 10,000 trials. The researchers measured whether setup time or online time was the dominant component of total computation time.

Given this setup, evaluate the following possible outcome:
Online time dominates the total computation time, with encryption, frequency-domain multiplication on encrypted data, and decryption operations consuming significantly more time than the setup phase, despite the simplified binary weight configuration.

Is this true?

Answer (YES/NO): NO